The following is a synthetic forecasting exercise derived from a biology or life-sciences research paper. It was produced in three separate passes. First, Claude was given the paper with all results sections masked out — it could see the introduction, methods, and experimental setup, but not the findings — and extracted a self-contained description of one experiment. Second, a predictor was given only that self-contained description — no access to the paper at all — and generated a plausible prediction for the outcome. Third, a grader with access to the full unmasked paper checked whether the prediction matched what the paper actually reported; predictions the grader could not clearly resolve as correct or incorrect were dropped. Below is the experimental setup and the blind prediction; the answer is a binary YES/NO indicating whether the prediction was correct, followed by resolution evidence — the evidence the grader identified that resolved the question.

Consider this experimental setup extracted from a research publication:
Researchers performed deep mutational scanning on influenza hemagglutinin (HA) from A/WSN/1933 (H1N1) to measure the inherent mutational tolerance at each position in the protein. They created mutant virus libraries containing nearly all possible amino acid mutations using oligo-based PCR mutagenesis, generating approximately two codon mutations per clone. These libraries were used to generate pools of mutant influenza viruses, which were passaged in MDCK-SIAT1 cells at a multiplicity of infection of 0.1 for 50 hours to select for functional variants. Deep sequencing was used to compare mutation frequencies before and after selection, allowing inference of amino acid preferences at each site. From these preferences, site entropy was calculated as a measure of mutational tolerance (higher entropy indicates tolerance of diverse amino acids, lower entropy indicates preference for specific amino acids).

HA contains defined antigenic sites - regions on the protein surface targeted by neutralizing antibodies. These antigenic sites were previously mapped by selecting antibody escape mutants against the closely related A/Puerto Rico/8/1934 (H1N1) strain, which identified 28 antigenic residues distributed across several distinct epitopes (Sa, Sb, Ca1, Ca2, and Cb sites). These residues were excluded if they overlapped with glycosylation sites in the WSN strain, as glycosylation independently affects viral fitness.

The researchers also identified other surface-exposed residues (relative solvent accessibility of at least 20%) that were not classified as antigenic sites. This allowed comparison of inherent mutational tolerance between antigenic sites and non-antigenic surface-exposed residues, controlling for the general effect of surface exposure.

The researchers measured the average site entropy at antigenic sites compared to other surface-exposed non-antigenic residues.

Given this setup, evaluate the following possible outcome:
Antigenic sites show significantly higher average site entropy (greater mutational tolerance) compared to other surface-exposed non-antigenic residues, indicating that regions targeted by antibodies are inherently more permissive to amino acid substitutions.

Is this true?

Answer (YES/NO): YES